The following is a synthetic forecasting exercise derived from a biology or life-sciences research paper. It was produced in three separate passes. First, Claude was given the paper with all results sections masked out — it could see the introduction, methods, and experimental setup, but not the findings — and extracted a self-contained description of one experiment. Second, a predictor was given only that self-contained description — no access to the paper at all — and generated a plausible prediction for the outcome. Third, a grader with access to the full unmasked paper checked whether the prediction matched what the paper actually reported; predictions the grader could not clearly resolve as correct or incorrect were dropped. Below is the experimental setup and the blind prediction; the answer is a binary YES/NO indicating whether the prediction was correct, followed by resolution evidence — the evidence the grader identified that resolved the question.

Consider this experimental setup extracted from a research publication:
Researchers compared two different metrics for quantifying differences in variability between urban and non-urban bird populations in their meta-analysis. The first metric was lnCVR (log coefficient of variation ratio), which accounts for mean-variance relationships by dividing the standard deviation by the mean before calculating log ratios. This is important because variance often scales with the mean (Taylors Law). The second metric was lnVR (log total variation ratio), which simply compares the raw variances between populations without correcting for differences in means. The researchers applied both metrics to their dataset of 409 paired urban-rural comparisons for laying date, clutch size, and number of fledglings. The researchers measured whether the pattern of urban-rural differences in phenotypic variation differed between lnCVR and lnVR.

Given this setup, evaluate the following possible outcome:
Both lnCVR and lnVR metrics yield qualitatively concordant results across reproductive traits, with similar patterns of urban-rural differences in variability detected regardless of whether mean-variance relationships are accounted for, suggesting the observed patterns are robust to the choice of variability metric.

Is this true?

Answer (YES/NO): YES